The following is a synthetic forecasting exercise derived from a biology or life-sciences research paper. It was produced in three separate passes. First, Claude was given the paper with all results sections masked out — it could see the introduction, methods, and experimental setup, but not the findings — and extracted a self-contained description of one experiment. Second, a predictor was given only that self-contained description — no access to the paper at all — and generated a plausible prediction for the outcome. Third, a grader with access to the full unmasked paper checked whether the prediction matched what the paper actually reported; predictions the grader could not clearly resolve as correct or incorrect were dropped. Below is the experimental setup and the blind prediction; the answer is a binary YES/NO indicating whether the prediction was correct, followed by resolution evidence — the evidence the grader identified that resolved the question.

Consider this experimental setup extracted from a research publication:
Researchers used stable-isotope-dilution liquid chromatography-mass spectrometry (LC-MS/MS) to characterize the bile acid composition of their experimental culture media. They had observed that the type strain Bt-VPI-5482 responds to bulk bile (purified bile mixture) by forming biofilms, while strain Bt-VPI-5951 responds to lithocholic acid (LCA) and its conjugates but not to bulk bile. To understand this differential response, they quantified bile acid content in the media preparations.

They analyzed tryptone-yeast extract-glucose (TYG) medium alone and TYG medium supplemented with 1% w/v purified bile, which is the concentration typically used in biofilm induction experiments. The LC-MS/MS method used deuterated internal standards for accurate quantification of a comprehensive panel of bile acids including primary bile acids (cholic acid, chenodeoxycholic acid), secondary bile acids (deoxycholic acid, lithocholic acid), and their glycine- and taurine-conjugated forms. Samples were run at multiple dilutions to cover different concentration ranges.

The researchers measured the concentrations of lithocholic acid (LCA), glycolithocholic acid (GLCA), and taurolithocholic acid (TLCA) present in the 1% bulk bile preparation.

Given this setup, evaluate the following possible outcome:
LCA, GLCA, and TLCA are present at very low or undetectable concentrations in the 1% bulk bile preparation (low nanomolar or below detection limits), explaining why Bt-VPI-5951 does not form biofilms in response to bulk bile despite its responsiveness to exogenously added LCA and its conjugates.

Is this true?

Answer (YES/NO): NO